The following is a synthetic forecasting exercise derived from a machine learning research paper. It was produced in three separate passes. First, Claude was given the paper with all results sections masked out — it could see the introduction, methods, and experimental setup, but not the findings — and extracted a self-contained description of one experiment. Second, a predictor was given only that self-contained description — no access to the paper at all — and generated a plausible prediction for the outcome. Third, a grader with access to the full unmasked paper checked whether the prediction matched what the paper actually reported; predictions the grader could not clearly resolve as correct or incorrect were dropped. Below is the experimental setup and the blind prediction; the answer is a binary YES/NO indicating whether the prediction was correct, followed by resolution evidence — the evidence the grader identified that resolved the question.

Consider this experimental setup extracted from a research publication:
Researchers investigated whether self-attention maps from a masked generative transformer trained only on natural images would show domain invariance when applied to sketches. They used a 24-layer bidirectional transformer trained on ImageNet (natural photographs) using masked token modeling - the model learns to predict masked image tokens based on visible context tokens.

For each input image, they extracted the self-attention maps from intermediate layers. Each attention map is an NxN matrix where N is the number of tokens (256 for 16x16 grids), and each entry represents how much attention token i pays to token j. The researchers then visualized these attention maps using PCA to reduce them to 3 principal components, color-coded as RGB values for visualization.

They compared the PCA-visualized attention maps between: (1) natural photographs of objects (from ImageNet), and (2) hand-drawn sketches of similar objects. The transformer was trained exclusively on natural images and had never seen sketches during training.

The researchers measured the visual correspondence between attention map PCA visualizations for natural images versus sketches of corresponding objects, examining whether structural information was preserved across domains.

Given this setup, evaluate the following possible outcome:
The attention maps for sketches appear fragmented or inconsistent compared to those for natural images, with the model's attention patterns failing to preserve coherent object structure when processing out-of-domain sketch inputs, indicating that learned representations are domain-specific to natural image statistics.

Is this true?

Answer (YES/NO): NO